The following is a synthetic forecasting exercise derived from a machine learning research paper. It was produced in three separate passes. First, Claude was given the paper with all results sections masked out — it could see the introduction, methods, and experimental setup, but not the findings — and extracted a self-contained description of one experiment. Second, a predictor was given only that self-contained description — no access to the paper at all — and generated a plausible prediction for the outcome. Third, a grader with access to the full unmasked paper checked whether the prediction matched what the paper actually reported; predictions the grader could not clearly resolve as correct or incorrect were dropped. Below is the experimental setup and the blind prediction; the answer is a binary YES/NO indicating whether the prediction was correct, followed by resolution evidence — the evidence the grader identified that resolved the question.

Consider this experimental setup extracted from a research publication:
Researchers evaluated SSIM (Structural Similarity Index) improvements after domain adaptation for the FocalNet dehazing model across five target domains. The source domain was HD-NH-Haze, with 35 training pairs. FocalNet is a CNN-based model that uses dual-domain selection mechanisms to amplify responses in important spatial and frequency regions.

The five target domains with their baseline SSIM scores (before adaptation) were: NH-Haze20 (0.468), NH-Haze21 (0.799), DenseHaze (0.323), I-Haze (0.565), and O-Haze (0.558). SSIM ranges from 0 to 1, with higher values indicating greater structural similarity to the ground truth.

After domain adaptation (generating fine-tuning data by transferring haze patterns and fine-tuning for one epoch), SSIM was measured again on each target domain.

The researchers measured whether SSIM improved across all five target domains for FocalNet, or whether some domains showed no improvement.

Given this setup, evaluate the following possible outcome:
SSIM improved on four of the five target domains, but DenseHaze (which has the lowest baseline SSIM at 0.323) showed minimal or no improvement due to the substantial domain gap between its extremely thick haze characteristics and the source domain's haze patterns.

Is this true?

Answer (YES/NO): YES